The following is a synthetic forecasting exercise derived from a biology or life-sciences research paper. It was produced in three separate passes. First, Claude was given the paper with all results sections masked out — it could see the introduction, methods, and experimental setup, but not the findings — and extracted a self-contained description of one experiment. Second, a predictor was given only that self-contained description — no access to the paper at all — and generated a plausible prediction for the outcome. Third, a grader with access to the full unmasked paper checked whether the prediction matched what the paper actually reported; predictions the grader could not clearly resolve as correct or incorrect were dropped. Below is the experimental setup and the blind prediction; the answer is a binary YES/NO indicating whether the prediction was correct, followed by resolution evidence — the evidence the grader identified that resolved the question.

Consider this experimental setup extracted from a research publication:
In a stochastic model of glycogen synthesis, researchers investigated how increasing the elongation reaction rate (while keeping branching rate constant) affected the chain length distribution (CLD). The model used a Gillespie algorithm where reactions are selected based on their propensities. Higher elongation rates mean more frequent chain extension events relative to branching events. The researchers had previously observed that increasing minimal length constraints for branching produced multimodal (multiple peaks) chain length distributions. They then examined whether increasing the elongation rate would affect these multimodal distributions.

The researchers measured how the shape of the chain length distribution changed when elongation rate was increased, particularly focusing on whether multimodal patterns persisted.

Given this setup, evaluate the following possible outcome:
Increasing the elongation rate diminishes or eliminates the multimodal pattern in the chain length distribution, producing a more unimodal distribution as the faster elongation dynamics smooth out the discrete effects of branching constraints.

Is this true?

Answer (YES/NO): YES